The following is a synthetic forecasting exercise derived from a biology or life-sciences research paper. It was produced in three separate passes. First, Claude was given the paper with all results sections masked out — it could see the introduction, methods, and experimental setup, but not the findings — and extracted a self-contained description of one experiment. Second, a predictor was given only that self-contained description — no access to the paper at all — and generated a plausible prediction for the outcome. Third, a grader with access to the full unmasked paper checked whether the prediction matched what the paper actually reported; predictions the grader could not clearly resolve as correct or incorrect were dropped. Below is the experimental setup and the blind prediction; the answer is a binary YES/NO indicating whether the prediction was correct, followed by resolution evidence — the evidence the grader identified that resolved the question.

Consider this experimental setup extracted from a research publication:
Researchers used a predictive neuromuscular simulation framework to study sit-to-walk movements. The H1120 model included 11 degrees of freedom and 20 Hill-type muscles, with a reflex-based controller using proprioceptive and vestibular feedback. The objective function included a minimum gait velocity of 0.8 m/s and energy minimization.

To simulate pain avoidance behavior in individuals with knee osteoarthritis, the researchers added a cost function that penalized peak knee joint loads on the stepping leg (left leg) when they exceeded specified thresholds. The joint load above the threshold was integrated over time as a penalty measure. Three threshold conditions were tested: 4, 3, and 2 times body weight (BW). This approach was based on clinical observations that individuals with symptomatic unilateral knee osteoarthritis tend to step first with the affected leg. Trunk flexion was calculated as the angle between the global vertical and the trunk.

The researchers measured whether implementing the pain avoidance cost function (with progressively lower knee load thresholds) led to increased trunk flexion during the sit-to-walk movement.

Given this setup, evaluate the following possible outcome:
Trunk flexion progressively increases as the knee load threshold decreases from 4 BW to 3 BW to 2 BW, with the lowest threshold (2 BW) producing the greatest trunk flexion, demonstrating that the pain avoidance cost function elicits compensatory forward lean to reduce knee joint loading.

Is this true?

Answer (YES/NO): NO